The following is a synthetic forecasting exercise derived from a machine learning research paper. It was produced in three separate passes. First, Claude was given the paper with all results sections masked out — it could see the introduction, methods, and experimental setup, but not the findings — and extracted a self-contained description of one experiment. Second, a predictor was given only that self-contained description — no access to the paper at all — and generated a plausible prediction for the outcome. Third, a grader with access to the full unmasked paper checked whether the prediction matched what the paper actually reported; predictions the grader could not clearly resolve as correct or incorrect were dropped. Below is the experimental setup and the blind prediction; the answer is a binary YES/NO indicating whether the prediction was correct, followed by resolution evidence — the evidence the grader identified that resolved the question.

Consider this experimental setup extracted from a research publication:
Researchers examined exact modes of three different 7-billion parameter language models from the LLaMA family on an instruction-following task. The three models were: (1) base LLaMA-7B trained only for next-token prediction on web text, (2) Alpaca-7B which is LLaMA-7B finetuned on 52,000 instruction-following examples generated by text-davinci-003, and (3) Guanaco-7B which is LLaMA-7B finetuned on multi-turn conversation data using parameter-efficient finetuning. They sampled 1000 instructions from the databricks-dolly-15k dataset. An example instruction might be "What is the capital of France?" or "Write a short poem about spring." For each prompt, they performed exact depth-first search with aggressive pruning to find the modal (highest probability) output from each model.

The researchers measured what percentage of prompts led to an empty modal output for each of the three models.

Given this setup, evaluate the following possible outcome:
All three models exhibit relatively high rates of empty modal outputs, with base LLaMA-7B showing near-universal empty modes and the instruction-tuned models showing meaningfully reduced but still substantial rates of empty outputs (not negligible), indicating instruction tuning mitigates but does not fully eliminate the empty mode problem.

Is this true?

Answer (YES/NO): NO